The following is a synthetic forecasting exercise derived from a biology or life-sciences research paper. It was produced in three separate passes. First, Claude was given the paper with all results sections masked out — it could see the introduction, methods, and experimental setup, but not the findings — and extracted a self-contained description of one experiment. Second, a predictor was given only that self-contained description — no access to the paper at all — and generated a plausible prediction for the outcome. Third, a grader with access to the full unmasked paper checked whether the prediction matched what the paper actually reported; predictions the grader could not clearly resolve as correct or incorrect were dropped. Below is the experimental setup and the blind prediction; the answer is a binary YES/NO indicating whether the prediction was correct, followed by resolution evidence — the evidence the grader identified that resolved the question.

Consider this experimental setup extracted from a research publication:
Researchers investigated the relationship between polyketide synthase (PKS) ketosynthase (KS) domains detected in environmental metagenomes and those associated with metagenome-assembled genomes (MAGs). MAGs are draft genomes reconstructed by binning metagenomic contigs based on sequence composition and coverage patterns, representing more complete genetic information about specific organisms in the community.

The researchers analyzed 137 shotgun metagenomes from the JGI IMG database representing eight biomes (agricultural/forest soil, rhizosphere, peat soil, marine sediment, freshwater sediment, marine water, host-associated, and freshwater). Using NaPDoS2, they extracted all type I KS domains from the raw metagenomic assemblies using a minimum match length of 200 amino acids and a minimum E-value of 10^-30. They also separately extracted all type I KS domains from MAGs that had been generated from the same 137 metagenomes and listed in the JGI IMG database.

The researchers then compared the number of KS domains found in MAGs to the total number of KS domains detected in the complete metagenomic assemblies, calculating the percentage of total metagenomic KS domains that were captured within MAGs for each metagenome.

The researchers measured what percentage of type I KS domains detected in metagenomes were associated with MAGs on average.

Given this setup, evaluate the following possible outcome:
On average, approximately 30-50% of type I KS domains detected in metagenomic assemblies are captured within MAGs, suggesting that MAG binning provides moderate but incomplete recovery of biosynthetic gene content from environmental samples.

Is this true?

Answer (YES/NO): NO